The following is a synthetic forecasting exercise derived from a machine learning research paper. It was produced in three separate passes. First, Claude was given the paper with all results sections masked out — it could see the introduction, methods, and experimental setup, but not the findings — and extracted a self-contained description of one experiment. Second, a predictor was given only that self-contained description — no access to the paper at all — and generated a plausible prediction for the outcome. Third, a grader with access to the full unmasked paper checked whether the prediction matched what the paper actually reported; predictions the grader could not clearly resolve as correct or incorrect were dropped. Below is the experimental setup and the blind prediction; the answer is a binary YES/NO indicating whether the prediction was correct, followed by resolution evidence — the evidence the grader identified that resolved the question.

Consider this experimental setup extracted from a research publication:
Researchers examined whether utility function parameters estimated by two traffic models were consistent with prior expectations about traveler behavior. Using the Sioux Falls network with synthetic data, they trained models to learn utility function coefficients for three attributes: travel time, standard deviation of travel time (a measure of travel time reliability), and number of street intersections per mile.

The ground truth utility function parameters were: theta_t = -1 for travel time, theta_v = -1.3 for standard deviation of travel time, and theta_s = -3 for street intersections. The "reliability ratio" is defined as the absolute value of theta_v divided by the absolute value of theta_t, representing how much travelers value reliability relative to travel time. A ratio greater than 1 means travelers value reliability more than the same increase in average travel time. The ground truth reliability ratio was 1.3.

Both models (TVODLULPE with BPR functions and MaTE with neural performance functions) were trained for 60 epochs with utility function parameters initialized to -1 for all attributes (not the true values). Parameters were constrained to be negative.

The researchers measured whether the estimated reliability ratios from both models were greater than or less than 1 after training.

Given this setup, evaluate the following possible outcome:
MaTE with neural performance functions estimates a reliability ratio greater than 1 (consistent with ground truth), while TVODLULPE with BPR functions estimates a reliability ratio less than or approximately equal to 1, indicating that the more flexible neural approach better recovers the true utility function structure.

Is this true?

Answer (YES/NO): NO